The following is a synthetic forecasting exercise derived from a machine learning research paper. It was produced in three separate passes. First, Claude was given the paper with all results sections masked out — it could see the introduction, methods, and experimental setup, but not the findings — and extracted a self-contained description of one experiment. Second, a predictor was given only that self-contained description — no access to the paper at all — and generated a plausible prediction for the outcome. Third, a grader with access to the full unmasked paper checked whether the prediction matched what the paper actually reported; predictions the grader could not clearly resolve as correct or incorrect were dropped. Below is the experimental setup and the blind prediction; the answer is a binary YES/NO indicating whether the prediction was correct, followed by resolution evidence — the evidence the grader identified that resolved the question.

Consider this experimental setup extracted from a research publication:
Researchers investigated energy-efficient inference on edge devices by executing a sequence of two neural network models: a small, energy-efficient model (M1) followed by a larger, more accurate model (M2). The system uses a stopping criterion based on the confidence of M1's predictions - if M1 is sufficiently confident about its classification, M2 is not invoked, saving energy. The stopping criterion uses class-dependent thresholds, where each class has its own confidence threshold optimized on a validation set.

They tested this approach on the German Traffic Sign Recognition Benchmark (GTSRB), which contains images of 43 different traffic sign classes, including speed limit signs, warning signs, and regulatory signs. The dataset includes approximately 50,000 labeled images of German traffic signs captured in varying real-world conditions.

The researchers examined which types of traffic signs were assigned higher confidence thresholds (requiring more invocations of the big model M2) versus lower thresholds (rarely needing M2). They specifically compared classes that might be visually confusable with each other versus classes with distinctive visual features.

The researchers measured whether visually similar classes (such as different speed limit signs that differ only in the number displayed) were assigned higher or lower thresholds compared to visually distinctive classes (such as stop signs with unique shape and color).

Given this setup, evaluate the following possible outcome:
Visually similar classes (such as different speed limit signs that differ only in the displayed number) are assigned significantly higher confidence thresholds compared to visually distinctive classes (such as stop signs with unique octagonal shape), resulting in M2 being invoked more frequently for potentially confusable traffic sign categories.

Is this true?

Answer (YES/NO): YES